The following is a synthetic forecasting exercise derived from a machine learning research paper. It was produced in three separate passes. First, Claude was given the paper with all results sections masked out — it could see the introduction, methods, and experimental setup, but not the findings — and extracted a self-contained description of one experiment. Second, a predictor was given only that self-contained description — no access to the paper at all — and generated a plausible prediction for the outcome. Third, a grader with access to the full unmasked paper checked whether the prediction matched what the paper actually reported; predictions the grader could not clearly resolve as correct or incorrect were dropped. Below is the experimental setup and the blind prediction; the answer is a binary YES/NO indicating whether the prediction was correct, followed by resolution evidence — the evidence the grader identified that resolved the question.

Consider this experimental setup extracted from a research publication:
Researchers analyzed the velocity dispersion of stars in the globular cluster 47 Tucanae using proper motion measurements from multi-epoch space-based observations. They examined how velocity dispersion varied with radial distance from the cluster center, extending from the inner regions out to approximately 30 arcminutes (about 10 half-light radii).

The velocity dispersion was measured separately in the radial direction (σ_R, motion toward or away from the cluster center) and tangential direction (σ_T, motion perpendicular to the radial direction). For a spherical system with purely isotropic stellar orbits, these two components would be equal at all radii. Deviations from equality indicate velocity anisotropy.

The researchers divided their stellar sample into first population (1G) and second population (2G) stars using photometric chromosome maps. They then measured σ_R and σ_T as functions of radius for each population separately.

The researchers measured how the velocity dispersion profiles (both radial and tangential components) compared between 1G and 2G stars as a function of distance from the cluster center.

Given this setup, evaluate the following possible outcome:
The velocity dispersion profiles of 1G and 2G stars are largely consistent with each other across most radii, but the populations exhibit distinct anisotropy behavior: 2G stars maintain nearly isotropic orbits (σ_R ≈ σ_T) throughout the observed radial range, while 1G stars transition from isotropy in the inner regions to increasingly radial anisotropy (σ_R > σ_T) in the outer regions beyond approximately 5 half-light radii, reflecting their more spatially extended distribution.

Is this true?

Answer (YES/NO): NO